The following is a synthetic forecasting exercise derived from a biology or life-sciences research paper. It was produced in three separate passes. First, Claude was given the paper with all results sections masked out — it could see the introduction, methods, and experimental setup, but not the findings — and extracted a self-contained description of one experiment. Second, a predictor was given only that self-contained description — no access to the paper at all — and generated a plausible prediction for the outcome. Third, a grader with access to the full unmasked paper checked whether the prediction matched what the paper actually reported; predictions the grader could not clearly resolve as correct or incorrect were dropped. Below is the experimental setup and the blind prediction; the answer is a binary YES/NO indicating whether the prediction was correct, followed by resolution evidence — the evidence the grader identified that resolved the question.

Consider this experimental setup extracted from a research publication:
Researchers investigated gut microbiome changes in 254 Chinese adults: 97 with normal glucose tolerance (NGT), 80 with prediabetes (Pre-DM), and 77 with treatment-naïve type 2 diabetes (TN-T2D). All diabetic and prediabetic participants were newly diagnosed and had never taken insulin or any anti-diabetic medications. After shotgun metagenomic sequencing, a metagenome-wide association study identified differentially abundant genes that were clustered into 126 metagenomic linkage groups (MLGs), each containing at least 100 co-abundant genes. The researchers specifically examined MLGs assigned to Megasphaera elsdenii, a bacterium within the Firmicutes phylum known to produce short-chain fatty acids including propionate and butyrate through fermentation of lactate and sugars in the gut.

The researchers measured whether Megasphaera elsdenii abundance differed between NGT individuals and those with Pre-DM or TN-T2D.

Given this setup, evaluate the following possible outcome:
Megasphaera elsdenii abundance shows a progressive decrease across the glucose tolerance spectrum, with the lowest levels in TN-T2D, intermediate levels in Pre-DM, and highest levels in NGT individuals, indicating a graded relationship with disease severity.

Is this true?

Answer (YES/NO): NO